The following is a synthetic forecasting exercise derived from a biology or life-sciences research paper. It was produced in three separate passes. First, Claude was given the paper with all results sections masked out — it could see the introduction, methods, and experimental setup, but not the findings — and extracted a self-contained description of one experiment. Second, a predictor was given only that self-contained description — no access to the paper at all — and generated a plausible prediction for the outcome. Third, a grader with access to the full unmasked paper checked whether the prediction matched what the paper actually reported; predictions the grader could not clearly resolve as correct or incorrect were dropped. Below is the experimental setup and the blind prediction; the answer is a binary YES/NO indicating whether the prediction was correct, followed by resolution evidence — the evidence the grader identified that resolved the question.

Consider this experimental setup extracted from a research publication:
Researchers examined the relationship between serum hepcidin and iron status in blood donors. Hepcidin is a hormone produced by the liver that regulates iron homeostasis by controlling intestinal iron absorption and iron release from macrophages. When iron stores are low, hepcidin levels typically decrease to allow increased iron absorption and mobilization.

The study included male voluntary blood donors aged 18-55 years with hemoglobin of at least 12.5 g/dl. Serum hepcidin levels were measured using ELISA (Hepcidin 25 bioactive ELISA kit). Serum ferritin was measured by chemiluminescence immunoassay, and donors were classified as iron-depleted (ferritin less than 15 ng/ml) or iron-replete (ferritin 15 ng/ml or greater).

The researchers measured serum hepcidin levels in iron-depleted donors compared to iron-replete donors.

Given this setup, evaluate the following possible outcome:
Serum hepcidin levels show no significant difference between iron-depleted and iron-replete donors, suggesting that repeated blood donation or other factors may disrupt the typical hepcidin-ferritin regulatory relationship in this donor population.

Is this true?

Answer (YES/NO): NO